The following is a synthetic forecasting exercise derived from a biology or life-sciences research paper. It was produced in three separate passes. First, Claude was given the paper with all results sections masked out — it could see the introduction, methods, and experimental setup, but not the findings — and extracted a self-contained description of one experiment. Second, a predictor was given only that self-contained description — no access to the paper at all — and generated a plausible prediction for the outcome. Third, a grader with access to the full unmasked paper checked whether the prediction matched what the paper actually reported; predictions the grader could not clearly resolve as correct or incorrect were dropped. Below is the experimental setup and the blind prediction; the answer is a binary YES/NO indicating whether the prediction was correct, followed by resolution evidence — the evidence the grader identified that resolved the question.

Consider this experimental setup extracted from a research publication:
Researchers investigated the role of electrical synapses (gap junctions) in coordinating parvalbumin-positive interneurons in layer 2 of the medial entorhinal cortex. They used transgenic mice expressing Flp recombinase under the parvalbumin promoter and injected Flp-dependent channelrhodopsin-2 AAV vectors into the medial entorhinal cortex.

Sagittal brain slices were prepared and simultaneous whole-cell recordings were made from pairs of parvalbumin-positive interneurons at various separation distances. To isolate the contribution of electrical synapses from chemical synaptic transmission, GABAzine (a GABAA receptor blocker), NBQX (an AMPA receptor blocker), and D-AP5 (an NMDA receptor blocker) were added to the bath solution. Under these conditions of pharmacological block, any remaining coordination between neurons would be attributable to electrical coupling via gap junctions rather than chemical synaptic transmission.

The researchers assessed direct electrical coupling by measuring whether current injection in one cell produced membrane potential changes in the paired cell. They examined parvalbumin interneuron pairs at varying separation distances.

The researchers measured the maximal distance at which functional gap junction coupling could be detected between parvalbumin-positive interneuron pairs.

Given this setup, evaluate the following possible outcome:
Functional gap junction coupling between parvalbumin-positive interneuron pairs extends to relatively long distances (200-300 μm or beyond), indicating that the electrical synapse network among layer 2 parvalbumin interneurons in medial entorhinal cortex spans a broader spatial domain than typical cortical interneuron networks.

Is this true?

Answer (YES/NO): NO